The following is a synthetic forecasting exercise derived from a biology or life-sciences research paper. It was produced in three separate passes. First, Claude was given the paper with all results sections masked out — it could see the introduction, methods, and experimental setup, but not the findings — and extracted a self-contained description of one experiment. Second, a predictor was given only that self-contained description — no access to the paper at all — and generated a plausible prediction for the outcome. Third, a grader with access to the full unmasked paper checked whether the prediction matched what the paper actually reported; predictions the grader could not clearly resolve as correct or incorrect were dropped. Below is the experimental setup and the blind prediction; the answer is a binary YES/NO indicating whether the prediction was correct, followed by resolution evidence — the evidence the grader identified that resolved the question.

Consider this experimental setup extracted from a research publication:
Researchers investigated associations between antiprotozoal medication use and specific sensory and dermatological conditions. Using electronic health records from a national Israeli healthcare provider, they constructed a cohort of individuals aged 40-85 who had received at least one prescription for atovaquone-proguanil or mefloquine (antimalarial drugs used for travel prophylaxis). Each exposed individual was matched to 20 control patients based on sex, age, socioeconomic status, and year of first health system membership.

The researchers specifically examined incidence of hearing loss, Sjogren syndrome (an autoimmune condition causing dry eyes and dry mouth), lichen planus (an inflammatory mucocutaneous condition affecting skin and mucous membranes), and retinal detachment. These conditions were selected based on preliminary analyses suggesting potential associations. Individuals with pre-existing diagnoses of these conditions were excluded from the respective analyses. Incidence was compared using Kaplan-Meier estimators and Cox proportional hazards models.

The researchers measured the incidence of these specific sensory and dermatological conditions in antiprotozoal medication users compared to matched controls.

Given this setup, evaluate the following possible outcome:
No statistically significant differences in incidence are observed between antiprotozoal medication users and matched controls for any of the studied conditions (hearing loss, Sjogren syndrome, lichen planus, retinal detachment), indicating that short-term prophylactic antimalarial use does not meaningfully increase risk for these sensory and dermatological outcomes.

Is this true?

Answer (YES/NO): NO